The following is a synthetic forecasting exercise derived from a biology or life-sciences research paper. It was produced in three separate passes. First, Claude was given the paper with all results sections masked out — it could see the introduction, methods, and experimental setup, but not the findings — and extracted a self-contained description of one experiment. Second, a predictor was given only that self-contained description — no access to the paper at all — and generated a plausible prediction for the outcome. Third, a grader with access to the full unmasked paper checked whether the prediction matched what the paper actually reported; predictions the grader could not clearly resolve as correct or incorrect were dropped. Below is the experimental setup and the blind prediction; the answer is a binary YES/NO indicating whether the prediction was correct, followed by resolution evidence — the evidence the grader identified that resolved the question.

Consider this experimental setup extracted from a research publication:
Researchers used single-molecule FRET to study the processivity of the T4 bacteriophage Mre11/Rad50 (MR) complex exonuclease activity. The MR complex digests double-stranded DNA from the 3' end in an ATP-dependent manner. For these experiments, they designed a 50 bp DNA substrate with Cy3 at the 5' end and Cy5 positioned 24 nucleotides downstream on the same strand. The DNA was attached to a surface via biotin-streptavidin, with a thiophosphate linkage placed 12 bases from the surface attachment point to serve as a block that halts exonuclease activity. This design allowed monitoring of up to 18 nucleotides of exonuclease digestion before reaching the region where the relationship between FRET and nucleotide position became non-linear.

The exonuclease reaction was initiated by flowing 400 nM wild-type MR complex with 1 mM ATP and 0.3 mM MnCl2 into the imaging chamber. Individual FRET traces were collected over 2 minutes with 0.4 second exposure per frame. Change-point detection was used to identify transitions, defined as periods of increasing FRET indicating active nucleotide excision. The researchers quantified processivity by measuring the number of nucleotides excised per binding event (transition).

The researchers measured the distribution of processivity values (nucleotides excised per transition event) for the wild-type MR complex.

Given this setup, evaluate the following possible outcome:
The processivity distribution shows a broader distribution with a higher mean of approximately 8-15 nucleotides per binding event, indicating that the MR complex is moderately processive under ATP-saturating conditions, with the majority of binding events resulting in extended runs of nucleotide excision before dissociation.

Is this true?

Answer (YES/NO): YES